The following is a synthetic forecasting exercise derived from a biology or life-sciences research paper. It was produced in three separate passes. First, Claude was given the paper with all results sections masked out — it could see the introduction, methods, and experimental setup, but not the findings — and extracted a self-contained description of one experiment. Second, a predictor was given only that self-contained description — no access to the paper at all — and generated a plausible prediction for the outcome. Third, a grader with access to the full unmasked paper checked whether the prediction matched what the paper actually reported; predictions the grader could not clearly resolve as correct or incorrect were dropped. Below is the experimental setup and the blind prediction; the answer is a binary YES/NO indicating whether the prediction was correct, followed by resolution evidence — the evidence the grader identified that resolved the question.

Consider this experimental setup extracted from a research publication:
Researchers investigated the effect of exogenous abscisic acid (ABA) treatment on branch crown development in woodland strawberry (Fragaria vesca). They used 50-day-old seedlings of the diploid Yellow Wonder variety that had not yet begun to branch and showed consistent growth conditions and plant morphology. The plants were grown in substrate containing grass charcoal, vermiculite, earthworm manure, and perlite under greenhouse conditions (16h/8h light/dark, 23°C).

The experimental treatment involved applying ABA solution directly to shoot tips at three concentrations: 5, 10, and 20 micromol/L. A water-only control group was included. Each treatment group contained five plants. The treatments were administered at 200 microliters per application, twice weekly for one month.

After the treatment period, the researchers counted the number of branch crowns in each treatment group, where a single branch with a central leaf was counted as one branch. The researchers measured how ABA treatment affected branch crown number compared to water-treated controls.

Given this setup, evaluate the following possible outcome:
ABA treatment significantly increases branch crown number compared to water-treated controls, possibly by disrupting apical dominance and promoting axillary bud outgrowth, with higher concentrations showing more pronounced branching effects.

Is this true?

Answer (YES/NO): NO